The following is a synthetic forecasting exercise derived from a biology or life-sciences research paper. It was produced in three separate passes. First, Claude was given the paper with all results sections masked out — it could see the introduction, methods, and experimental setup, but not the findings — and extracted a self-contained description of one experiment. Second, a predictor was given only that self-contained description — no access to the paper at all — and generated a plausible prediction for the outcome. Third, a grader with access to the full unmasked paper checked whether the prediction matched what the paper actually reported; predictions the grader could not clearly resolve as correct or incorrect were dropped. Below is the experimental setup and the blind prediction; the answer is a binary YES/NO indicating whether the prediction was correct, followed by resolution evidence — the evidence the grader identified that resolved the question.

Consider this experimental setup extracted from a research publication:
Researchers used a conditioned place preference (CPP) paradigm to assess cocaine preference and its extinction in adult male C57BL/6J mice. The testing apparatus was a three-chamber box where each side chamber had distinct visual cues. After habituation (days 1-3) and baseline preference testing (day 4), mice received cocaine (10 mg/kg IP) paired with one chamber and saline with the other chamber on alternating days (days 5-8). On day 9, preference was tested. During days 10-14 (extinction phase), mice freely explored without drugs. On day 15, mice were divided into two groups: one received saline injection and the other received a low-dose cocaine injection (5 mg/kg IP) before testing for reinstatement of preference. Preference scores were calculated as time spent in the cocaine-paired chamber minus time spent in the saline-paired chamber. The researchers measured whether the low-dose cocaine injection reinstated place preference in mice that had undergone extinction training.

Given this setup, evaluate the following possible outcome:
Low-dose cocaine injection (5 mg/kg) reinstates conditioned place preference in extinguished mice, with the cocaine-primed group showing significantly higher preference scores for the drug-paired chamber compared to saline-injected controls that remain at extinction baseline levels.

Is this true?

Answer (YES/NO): YES